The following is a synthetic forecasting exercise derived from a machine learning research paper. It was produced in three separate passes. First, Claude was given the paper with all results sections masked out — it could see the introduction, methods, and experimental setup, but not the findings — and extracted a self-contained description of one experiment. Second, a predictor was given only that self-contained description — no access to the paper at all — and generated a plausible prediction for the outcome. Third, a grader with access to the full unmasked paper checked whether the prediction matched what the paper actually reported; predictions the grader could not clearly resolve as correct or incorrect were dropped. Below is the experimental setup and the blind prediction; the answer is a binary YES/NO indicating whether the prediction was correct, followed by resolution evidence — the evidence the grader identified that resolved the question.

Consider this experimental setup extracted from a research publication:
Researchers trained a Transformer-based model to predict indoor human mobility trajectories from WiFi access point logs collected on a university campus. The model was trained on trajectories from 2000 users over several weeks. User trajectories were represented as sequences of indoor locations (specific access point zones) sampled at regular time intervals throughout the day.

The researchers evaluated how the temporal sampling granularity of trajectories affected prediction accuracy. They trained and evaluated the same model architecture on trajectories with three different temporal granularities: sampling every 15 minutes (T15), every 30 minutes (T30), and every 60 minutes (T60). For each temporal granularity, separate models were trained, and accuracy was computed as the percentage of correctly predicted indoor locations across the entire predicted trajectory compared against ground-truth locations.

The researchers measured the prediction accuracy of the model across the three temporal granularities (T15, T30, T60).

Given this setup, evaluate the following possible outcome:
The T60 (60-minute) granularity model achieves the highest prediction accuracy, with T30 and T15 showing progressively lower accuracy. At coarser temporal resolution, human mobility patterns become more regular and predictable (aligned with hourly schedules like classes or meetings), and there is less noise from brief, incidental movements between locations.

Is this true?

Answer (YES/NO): YES